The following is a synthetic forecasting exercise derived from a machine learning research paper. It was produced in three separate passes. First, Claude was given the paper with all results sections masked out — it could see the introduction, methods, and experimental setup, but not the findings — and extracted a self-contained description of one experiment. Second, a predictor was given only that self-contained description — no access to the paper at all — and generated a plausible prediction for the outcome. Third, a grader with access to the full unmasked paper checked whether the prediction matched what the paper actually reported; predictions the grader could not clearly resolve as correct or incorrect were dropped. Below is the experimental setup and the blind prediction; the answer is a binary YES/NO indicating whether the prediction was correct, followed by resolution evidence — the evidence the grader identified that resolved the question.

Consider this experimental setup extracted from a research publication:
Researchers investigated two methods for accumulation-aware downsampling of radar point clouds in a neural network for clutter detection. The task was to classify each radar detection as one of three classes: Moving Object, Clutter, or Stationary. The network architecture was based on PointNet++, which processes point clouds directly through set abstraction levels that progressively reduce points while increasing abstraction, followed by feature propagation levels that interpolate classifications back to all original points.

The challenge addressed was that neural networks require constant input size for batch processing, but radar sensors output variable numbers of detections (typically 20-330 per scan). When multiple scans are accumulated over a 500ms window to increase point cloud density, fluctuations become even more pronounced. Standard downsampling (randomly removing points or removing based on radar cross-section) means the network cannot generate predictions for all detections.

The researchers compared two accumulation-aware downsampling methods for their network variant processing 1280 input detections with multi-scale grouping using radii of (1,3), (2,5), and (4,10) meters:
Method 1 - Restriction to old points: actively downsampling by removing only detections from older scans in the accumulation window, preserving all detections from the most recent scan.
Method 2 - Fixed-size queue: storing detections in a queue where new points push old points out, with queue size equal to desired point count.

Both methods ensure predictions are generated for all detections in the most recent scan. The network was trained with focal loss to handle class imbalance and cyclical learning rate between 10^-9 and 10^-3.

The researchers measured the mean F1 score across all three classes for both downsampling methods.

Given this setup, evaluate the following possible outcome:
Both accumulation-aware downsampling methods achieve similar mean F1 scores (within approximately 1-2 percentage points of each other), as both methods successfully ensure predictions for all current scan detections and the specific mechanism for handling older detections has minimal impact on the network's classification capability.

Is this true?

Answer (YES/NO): YES